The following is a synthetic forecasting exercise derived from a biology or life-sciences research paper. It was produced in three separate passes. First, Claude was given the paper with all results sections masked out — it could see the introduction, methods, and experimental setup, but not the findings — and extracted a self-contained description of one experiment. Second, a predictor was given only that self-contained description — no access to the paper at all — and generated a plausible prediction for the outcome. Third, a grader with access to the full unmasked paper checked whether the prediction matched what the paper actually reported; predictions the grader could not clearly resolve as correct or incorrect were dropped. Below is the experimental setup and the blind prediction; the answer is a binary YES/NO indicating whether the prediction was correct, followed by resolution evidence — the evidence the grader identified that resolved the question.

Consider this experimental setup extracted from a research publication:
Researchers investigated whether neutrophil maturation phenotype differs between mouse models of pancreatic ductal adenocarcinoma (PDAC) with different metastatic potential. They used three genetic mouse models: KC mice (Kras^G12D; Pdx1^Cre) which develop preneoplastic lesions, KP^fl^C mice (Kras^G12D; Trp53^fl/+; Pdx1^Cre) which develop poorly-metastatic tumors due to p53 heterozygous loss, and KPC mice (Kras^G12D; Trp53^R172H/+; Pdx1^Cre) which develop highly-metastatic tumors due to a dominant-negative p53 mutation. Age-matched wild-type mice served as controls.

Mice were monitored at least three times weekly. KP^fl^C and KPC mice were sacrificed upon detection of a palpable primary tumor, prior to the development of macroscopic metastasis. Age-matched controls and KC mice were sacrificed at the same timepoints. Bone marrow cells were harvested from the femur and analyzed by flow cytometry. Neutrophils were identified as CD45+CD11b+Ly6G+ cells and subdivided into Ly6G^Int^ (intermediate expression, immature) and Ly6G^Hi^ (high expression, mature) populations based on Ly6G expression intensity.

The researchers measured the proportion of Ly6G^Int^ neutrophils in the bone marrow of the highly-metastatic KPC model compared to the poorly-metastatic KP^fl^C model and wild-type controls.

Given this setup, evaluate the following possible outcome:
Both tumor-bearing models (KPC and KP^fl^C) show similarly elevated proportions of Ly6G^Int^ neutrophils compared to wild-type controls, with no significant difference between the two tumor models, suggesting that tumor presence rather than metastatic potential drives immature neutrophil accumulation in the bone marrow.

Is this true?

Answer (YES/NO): NO